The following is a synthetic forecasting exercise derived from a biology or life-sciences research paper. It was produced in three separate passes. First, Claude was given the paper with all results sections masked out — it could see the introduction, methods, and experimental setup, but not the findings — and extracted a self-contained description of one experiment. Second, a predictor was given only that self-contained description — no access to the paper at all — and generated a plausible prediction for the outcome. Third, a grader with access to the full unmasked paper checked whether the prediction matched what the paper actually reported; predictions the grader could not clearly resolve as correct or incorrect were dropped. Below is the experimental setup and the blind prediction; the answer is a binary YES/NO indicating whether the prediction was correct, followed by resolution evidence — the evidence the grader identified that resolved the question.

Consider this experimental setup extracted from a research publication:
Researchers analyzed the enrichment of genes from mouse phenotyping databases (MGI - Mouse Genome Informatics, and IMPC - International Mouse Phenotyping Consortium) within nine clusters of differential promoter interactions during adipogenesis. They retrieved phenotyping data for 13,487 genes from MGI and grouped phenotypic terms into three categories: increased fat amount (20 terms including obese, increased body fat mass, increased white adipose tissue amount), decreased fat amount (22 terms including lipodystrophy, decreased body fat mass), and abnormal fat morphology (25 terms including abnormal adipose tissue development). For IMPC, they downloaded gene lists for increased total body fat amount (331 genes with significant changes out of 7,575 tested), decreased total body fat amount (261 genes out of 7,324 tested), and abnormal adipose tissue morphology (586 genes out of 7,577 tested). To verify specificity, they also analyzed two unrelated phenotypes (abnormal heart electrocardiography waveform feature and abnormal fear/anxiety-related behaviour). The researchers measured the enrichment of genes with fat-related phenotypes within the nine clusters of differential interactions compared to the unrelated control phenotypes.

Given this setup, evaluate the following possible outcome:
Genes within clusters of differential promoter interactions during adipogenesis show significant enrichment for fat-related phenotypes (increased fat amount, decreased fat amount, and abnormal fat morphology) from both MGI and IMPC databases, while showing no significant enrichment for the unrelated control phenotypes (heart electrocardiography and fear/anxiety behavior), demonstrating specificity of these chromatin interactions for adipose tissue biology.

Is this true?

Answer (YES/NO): YES